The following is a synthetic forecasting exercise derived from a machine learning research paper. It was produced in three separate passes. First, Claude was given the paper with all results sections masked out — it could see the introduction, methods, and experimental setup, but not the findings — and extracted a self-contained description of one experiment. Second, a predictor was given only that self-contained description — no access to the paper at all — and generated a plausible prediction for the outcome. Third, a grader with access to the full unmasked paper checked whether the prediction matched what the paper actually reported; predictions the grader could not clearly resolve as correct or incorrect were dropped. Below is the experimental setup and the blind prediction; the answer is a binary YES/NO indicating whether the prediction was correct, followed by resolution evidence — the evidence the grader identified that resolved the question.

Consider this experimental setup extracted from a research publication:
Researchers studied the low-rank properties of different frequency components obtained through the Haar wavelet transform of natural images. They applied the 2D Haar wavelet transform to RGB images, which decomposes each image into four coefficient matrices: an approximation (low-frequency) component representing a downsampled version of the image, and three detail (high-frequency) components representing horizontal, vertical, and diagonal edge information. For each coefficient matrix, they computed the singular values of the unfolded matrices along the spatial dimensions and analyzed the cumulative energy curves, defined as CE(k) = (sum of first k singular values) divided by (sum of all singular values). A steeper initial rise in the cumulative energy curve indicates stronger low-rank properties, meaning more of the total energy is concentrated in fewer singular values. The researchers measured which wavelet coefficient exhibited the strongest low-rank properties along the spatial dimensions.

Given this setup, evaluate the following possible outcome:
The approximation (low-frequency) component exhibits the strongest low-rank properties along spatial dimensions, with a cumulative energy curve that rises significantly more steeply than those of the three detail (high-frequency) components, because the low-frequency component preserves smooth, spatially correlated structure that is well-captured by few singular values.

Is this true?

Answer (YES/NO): YES